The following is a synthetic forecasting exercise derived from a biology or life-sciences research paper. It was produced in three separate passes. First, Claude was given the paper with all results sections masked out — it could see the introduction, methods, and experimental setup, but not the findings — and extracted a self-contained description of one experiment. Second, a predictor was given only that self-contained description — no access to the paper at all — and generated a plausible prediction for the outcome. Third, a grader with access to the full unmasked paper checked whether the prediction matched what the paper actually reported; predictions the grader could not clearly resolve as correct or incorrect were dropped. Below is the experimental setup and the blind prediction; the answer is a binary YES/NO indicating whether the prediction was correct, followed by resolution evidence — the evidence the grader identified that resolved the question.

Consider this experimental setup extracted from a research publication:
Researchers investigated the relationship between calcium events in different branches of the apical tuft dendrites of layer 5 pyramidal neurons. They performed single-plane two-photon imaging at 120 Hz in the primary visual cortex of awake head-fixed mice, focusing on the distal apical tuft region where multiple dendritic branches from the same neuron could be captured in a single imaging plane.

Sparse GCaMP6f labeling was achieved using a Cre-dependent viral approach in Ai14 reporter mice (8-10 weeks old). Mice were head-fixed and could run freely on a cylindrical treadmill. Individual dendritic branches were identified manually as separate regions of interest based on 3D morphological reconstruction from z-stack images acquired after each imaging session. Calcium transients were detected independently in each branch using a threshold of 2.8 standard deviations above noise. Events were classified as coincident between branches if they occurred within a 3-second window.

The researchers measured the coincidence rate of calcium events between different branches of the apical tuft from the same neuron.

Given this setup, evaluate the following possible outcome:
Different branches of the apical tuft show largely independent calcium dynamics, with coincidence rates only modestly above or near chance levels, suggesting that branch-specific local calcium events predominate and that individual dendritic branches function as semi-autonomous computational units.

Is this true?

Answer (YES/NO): NO